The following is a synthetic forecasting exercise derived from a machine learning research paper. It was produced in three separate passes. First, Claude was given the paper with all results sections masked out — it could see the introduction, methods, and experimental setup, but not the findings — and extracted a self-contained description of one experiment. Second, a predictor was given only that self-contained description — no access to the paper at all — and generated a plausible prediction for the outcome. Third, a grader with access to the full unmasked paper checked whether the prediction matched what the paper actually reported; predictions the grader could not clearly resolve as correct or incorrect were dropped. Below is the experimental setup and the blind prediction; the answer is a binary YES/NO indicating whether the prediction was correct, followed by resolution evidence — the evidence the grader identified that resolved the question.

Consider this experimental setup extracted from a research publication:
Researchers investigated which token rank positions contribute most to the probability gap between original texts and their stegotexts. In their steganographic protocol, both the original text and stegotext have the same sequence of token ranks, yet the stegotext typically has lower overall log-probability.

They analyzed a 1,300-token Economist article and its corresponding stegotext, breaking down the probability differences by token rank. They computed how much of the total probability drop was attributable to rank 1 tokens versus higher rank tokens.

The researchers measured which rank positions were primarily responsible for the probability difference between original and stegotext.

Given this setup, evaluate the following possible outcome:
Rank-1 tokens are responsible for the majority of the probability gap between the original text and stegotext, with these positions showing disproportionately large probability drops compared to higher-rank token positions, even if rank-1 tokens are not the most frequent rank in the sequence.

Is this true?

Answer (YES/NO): YES